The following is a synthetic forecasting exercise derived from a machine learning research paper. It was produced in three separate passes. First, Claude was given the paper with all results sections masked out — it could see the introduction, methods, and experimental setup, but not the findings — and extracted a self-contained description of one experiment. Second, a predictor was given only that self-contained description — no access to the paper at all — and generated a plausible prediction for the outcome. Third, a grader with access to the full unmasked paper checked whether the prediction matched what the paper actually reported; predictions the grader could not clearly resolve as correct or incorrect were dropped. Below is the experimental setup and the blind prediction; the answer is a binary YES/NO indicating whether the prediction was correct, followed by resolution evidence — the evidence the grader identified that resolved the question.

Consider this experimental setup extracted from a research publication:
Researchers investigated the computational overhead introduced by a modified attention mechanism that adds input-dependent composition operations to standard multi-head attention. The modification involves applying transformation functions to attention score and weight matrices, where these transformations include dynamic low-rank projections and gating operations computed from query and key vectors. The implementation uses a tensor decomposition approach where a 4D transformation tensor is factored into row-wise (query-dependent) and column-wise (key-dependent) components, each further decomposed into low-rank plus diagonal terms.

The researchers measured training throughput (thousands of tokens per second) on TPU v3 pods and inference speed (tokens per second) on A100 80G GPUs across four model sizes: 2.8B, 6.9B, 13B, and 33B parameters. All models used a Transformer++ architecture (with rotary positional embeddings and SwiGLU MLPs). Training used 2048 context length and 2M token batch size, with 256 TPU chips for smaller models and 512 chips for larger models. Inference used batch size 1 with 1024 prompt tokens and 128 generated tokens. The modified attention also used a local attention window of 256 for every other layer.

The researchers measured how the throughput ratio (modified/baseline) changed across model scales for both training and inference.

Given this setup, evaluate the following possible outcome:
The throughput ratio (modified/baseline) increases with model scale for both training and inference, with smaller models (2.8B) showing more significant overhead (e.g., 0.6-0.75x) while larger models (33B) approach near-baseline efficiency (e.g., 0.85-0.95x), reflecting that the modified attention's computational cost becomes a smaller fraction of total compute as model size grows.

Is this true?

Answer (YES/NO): NO